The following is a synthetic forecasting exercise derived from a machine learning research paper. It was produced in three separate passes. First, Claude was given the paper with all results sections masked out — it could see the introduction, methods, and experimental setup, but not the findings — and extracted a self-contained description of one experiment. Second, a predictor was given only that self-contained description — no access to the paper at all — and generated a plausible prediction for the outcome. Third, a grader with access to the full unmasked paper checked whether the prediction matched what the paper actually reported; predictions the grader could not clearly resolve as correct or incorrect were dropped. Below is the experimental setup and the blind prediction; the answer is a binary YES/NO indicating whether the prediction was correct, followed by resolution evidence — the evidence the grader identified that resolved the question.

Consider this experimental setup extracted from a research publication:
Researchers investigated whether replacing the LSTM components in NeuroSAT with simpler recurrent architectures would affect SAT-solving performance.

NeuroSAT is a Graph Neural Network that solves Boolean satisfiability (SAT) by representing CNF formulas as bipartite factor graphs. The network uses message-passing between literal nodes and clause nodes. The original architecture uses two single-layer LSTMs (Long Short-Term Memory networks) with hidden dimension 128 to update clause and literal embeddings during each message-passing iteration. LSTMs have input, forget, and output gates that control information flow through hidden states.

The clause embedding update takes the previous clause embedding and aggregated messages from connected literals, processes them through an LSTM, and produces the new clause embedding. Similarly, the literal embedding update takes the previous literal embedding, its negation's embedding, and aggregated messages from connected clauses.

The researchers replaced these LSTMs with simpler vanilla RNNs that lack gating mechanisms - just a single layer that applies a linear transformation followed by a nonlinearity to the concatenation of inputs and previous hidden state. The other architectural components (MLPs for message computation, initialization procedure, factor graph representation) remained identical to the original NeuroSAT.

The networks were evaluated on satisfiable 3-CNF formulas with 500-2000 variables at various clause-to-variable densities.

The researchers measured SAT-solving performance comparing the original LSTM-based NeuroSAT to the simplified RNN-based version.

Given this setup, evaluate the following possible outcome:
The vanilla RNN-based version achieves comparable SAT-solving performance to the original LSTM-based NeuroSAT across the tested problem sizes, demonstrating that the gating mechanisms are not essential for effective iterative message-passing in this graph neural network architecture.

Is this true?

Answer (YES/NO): YES